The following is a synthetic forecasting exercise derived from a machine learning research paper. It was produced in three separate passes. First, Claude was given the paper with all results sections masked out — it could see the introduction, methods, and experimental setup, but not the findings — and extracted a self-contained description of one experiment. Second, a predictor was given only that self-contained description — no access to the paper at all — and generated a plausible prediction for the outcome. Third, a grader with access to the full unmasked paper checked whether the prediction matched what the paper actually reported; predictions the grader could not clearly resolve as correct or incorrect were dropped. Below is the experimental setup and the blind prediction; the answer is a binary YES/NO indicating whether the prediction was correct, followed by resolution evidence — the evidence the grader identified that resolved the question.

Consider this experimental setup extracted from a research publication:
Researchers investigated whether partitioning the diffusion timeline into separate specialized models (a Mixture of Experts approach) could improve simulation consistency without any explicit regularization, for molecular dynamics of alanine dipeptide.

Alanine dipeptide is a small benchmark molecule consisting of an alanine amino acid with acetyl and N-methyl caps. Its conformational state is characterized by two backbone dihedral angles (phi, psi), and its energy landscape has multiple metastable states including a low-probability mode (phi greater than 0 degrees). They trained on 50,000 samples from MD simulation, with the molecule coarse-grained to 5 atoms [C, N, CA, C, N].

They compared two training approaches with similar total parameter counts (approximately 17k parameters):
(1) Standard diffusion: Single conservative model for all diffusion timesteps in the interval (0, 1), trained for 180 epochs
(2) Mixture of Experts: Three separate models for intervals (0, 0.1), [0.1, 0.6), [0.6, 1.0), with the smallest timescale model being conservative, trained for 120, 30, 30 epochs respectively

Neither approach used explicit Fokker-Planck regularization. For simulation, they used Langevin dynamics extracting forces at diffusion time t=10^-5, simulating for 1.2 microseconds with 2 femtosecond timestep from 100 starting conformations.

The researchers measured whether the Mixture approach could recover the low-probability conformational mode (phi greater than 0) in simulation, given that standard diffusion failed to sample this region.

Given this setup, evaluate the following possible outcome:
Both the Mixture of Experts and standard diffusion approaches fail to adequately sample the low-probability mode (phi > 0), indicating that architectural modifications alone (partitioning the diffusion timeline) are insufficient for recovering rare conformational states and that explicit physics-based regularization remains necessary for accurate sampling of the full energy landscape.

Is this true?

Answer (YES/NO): YES